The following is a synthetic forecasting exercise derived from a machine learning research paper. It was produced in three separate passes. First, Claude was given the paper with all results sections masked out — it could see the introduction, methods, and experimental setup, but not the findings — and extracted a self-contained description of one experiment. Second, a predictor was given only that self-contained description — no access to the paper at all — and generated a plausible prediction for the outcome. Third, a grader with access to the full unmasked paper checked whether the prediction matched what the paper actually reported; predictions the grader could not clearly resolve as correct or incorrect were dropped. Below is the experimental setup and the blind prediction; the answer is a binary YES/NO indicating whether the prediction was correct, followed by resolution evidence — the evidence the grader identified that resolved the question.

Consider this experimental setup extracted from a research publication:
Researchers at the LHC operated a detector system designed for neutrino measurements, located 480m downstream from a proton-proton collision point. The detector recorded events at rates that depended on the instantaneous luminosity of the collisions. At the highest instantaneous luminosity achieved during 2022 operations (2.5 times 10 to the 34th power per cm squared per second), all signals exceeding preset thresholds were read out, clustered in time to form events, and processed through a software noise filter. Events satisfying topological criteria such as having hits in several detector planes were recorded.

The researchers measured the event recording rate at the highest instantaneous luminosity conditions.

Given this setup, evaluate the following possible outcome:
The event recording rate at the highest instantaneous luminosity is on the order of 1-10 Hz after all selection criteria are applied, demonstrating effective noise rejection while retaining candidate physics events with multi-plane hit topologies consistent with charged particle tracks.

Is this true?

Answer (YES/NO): NO